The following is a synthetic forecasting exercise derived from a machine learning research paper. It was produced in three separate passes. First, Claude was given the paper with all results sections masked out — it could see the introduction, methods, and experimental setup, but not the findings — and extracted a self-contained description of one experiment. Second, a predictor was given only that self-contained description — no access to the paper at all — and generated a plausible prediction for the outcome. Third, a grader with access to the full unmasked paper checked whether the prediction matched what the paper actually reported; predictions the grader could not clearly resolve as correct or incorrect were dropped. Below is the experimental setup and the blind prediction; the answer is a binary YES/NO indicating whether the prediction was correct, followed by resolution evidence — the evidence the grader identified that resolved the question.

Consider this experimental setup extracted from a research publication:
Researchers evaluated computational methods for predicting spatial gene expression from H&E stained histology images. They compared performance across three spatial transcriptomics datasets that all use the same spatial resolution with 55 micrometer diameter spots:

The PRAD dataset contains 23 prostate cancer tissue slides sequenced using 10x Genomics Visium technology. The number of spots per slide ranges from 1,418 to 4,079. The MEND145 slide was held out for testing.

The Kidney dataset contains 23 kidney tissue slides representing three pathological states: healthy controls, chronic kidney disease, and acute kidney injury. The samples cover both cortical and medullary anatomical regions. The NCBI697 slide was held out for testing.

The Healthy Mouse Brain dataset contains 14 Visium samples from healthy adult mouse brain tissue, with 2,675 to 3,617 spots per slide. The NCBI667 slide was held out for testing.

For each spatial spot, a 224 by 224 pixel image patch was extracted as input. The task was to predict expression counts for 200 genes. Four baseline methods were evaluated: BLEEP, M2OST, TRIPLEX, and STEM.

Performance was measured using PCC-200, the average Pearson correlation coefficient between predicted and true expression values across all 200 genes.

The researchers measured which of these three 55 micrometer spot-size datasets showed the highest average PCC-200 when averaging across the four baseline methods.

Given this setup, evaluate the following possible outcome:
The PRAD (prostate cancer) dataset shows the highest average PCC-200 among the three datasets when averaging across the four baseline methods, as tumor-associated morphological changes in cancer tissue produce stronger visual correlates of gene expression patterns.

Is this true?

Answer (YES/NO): YES